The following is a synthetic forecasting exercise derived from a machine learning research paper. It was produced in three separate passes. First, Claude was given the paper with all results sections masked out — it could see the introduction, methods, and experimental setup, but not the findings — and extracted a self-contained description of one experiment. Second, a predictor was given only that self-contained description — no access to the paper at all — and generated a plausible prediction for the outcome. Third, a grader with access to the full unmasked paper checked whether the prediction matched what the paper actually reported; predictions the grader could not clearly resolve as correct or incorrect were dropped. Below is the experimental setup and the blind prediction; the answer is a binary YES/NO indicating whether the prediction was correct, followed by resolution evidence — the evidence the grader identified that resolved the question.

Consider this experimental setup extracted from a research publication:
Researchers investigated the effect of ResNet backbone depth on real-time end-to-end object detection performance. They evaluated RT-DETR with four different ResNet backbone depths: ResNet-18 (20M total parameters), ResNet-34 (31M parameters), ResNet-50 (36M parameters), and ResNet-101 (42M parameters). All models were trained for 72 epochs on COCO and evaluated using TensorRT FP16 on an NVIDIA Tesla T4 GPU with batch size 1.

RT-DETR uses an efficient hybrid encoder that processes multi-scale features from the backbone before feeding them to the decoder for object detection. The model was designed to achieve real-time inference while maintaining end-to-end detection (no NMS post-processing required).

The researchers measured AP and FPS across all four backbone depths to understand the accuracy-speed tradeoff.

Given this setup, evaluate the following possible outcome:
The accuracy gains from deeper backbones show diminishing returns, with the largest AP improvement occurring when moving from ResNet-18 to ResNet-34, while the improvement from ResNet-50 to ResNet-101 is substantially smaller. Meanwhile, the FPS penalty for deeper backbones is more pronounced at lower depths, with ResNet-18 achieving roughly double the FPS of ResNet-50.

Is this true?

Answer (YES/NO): NO